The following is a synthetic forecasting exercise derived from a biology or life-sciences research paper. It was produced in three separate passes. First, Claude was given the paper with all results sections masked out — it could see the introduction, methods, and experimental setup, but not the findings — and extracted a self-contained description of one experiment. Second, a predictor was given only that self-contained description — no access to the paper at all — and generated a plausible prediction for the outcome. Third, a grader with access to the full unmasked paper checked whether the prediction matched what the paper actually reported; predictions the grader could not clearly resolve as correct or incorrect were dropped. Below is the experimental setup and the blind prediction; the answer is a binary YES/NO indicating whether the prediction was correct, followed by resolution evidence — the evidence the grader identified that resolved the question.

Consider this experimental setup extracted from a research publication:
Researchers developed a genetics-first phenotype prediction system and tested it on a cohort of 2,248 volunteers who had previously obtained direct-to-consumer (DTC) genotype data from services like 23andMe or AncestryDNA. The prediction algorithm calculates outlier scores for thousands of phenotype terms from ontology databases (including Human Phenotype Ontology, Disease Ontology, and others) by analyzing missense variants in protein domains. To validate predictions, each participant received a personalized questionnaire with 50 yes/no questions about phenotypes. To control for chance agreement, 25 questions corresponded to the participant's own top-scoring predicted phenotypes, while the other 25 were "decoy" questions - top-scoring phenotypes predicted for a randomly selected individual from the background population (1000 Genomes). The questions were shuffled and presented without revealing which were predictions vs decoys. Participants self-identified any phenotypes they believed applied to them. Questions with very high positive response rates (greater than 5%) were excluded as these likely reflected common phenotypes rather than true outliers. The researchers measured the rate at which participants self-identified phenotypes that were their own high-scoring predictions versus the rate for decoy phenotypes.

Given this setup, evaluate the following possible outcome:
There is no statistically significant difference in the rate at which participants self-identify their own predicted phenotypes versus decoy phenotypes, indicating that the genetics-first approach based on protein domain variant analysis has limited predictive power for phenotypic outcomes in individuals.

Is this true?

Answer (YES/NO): NO